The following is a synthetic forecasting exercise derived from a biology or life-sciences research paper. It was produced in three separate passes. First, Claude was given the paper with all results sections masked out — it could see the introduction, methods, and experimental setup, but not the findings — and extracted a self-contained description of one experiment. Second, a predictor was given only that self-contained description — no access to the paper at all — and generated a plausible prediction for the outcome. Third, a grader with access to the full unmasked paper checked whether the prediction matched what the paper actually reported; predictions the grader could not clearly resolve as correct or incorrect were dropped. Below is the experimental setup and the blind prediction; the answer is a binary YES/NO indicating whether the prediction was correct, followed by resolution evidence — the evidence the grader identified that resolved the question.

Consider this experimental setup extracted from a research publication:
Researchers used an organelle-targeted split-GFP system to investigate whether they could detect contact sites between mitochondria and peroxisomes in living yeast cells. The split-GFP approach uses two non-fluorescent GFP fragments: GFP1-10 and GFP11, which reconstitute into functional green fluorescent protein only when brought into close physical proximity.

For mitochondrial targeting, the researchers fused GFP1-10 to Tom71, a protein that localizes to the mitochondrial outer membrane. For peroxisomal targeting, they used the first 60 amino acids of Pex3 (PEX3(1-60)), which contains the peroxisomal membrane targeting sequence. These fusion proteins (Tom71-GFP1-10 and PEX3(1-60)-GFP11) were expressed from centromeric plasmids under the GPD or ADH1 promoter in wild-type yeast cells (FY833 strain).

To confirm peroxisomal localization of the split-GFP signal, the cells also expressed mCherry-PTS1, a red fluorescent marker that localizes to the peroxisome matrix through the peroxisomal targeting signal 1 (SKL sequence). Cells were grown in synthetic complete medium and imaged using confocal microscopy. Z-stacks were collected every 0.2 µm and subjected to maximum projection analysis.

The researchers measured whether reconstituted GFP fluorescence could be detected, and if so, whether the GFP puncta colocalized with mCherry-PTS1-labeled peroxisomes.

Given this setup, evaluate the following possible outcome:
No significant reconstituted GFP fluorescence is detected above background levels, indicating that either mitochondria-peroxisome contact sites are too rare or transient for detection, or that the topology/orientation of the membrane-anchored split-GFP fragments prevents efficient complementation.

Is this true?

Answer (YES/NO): NO